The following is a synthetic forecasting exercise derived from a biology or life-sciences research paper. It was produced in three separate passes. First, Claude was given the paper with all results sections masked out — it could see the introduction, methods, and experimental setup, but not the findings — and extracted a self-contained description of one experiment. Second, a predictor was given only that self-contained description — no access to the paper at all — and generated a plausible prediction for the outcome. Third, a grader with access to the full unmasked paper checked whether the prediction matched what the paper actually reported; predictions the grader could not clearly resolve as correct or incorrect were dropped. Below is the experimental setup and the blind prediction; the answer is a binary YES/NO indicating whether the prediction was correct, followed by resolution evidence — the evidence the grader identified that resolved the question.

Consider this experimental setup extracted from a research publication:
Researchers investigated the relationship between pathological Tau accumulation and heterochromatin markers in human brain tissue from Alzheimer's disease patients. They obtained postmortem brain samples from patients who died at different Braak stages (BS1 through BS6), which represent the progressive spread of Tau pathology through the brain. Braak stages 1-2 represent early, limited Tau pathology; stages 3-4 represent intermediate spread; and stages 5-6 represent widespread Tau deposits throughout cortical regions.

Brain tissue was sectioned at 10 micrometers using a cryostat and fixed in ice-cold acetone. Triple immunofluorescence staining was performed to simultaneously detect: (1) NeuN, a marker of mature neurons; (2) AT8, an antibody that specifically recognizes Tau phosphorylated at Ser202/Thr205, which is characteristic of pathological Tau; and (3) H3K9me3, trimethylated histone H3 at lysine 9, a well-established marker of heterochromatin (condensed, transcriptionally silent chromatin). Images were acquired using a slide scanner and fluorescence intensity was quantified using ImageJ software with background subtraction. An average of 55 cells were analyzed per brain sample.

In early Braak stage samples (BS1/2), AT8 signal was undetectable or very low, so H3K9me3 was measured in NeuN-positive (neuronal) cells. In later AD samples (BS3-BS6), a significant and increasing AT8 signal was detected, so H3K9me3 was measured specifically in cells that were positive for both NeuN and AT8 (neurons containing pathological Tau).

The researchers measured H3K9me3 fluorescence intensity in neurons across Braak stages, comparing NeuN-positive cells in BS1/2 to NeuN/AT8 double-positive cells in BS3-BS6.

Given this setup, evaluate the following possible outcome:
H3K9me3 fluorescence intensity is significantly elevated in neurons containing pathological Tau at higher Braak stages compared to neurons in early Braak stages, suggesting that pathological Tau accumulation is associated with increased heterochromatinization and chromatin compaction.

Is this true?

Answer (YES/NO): NO